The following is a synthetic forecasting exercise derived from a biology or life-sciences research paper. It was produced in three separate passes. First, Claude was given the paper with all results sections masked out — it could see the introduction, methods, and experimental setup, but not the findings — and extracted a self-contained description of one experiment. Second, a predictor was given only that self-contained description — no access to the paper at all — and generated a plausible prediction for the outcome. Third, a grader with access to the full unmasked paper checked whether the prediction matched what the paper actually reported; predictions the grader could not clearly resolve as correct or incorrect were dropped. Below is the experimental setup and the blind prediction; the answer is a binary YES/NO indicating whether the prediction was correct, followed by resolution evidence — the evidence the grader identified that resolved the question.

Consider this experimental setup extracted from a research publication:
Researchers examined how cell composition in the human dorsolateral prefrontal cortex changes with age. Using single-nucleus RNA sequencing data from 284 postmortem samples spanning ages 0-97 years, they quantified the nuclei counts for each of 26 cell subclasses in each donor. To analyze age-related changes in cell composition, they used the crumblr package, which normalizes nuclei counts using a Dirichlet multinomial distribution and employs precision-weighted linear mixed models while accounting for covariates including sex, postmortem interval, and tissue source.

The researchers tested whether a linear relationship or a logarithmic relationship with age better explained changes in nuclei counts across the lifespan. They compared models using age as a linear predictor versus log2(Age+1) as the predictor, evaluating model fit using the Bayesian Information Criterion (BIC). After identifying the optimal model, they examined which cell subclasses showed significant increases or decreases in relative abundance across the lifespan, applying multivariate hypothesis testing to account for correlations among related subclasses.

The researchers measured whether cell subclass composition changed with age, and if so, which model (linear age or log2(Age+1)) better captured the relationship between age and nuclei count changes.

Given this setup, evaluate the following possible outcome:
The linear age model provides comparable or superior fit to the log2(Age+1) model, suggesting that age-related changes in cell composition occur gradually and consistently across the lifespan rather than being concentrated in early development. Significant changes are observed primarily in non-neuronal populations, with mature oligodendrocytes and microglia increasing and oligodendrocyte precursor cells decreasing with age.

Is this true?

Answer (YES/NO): NO